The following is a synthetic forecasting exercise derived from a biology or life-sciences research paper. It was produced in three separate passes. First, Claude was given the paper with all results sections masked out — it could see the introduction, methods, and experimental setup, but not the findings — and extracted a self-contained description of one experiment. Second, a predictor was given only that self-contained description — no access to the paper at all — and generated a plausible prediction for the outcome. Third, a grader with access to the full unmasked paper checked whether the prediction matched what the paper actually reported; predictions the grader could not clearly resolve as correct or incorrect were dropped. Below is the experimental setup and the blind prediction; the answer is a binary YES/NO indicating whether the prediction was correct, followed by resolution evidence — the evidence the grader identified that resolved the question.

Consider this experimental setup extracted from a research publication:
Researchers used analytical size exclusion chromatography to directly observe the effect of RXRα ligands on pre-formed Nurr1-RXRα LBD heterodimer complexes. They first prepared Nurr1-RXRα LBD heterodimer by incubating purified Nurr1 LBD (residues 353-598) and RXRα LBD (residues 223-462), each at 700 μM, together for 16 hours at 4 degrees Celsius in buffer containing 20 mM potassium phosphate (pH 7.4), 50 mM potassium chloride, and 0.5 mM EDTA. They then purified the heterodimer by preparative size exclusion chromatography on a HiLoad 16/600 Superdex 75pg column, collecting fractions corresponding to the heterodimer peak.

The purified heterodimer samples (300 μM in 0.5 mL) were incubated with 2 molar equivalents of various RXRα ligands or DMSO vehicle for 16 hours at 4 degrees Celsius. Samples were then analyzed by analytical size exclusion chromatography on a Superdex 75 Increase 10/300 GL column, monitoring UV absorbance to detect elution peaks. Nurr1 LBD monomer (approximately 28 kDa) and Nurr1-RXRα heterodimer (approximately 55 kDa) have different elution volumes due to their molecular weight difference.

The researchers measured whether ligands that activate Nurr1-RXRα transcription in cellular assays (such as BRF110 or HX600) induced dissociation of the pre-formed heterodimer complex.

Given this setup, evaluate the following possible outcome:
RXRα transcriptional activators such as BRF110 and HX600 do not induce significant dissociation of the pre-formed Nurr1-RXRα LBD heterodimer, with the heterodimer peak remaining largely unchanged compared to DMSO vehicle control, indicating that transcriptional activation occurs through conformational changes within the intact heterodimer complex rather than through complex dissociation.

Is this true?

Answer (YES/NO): NO